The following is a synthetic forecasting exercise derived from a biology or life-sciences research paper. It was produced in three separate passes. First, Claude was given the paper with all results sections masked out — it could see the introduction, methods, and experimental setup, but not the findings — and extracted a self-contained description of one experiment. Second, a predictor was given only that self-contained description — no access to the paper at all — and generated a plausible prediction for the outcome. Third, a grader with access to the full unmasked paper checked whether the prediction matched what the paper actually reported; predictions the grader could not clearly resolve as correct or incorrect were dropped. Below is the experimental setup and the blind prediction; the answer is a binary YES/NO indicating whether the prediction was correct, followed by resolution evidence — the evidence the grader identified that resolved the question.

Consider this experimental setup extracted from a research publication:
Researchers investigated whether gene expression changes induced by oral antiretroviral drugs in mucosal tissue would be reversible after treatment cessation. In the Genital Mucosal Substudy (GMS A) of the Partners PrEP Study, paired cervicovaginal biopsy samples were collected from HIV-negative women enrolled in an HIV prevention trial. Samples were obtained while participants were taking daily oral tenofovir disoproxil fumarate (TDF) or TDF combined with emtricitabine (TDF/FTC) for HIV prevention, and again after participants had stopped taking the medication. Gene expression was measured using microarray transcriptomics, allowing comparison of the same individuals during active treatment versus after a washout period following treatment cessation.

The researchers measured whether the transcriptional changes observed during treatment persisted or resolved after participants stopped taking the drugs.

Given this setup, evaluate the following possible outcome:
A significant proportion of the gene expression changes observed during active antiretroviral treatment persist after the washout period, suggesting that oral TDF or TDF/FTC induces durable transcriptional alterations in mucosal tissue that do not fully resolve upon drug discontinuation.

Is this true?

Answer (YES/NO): NO